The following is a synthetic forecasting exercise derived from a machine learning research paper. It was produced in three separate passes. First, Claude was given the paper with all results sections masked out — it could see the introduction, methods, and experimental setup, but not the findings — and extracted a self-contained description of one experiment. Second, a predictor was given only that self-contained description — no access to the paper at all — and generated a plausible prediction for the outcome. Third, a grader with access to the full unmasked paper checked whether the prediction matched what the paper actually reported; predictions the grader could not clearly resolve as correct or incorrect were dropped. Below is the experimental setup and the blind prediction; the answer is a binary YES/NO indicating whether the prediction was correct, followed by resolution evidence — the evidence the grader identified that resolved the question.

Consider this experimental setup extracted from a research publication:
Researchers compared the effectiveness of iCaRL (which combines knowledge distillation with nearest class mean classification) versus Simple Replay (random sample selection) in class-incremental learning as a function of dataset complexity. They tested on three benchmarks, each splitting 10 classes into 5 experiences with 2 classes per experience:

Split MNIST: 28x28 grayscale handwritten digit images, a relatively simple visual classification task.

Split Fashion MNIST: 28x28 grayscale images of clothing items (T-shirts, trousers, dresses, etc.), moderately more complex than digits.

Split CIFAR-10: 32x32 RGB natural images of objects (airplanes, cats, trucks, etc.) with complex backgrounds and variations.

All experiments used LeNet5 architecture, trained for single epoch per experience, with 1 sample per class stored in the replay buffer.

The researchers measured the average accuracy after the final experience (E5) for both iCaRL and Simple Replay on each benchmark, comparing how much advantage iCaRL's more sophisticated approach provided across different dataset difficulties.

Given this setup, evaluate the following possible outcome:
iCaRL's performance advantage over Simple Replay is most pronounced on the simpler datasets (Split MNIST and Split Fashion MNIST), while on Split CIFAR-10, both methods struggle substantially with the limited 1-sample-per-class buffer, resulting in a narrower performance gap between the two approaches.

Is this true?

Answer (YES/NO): YES